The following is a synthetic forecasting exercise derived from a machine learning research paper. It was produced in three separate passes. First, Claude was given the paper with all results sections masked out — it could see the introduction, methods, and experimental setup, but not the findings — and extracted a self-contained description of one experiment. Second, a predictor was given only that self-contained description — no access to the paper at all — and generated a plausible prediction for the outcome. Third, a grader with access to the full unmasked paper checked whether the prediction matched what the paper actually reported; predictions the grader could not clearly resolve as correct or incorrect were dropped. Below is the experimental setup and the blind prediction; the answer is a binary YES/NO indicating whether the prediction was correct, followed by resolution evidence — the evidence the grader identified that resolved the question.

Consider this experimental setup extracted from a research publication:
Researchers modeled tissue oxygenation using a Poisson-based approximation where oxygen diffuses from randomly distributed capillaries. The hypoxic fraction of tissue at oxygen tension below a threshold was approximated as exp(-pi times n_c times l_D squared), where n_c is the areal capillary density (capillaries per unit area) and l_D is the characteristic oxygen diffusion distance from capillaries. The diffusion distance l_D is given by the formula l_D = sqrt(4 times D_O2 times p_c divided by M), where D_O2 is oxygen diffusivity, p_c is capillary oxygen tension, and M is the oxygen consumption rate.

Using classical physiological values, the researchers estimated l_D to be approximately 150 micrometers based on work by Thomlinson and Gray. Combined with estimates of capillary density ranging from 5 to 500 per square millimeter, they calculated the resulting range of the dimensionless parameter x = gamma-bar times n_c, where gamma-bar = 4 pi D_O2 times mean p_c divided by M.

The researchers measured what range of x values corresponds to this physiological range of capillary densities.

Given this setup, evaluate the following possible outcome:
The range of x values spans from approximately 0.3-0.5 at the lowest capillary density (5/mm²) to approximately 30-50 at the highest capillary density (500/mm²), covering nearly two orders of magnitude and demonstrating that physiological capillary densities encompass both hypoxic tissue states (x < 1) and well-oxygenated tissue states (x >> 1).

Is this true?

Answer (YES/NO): NO